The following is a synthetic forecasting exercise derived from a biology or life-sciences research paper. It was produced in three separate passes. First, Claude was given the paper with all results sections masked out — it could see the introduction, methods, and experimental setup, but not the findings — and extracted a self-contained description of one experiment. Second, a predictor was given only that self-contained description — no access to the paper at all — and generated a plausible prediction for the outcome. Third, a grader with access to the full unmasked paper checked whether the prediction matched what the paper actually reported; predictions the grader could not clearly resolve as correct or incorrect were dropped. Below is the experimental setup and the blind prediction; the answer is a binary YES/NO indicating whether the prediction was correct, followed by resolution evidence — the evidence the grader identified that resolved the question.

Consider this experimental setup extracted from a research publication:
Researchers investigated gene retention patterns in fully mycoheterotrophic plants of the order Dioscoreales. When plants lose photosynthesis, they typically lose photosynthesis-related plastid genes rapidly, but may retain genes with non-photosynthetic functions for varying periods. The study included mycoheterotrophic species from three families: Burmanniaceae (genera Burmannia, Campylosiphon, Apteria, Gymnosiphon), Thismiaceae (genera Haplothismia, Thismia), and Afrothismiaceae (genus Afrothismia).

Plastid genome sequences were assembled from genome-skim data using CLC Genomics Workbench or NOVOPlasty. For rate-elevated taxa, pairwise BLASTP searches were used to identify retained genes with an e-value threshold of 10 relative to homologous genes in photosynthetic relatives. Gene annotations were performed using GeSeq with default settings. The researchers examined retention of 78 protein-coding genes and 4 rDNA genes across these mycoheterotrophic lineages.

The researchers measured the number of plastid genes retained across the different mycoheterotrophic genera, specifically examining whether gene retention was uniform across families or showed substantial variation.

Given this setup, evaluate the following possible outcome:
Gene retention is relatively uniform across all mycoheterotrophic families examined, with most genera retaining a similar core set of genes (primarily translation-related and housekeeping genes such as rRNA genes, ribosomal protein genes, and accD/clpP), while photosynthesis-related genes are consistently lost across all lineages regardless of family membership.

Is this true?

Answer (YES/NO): NO